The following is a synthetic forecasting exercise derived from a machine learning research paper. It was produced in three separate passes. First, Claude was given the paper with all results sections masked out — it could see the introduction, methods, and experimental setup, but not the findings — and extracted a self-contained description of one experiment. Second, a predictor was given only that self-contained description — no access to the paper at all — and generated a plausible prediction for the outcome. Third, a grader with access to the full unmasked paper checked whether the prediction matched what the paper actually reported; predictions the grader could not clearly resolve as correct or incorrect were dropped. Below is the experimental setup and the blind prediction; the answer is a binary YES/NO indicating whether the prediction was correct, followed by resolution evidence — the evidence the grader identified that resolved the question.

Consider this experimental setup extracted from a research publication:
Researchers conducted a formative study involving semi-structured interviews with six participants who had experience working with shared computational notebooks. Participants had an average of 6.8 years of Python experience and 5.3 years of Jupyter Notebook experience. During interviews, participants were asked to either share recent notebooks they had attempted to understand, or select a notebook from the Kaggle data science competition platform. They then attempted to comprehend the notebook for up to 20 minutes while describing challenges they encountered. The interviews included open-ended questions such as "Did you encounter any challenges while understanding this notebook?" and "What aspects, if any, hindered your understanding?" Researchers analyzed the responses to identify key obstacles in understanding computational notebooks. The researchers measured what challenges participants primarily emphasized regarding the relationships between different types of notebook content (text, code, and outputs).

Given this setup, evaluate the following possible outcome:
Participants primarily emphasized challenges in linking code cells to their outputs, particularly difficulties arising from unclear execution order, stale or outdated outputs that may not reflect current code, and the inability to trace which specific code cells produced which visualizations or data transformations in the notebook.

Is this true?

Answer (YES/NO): NO